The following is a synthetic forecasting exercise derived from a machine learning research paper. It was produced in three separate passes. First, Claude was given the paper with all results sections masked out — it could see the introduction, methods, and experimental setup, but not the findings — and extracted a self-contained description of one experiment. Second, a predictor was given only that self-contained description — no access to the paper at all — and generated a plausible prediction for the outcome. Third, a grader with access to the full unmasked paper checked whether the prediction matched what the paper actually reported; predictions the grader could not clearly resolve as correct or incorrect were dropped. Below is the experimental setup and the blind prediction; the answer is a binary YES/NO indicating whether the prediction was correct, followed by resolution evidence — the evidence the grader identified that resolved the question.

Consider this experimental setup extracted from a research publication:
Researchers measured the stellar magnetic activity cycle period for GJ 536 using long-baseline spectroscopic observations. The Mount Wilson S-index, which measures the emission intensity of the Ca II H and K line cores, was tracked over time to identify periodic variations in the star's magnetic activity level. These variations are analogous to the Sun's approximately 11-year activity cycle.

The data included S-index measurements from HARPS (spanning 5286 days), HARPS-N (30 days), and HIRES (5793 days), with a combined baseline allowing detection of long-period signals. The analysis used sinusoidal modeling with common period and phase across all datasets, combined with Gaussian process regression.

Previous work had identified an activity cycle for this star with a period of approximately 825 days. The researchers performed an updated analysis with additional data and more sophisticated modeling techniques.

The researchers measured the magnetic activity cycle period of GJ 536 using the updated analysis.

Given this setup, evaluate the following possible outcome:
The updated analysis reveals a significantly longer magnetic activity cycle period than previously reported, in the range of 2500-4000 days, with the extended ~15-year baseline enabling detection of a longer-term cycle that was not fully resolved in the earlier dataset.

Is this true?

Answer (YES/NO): YES